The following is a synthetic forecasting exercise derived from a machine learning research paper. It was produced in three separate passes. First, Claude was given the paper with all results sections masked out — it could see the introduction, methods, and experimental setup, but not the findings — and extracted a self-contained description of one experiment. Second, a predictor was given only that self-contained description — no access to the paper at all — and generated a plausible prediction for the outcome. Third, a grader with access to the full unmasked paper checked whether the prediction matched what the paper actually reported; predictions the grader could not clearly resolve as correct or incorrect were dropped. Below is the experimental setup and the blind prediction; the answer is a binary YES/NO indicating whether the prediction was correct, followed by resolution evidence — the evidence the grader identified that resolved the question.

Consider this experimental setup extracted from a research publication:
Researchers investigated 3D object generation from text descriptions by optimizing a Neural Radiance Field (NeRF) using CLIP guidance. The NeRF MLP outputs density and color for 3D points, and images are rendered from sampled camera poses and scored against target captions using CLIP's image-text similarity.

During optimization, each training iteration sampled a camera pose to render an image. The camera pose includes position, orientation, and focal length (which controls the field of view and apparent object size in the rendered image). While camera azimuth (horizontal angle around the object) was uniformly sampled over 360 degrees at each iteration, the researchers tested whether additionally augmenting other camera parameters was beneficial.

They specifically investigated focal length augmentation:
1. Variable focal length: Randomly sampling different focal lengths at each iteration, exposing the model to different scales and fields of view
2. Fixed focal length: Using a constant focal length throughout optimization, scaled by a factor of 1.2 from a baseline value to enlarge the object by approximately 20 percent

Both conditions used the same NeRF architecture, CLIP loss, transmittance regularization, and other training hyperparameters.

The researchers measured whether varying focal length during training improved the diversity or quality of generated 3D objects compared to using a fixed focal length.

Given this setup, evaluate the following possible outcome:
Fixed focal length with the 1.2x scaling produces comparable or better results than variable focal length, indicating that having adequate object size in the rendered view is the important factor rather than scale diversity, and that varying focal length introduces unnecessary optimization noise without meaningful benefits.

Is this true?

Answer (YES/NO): YES